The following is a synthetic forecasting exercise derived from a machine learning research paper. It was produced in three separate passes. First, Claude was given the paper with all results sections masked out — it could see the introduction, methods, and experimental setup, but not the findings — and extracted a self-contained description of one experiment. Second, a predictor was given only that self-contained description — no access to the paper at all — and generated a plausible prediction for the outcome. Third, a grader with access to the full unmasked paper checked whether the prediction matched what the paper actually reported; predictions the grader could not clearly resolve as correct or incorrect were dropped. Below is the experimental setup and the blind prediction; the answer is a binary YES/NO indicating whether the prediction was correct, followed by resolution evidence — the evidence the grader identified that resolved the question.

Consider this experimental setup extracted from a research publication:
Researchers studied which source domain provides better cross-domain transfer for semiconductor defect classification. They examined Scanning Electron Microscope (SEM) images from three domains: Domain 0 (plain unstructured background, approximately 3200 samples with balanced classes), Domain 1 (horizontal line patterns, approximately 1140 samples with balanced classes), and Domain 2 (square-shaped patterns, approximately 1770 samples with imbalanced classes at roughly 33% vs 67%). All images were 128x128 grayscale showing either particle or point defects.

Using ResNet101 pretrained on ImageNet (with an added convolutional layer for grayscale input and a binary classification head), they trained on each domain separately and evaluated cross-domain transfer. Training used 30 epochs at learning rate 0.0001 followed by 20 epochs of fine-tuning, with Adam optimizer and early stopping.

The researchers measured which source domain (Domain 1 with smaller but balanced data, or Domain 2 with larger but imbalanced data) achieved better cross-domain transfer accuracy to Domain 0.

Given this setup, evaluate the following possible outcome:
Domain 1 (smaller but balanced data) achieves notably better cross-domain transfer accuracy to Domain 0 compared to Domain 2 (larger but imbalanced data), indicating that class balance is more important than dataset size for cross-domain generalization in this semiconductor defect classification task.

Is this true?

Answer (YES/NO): NO